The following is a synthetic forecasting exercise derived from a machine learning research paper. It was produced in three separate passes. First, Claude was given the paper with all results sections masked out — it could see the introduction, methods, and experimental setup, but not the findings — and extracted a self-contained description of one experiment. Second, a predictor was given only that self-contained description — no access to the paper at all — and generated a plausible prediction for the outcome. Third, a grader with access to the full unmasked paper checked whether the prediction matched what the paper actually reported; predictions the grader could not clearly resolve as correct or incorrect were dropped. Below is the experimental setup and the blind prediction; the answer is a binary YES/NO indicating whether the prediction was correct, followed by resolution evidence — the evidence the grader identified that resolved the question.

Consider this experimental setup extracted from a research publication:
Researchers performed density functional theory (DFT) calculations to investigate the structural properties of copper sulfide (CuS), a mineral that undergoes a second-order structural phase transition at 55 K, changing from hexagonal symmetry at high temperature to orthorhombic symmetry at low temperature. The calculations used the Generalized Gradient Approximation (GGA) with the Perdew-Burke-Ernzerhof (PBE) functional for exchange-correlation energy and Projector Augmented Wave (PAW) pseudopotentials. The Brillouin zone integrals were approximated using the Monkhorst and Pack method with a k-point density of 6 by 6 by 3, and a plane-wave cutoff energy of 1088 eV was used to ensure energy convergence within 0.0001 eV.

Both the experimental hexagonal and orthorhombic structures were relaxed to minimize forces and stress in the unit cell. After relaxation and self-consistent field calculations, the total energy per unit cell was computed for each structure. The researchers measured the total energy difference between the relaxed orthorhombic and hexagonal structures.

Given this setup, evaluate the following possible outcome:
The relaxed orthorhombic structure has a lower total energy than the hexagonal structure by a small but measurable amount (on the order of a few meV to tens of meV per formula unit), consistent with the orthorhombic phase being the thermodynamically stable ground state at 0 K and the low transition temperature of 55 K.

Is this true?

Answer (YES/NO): YES